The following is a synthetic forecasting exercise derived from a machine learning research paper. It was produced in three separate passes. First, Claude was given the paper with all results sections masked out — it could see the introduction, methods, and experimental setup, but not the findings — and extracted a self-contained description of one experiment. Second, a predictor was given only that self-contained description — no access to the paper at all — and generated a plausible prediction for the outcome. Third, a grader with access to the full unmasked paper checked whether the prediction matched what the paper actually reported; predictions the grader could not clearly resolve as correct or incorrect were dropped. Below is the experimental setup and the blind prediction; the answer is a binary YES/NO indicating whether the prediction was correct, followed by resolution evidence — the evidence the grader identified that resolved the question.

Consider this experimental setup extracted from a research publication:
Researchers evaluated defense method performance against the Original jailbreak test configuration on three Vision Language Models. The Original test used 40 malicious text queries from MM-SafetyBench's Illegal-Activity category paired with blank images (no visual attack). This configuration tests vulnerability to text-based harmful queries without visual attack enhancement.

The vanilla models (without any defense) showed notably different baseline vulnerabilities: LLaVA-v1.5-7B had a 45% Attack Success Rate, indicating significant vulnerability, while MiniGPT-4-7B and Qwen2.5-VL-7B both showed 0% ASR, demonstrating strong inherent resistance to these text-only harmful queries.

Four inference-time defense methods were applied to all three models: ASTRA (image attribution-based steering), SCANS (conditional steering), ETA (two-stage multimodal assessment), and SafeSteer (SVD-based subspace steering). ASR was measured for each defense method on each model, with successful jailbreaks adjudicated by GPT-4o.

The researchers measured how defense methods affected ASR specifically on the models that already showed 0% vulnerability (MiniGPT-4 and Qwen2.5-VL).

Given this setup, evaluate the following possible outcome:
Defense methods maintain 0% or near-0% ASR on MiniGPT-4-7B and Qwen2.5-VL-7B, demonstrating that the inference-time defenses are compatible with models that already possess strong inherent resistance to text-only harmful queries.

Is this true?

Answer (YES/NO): YES